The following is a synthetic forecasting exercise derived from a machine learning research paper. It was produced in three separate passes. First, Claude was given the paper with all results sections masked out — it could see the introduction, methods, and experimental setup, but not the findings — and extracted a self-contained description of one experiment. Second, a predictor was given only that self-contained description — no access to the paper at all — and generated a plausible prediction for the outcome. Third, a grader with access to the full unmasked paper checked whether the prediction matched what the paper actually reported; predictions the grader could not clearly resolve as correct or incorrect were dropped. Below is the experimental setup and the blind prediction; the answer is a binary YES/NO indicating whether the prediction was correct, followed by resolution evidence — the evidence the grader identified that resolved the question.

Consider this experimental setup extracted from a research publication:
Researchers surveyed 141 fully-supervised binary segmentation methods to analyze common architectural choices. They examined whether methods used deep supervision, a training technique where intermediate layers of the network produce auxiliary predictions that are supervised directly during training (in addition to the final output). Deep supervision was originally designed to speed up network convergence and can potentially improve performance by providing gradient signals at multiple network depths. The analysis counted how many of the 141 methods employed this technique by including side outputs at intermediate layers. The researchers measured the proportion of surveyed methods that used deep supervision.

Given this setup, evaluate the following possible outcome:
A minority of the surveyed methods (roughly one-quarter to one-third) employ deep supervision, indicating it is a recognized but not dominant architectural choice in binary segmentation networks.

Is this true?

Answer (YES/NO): NO